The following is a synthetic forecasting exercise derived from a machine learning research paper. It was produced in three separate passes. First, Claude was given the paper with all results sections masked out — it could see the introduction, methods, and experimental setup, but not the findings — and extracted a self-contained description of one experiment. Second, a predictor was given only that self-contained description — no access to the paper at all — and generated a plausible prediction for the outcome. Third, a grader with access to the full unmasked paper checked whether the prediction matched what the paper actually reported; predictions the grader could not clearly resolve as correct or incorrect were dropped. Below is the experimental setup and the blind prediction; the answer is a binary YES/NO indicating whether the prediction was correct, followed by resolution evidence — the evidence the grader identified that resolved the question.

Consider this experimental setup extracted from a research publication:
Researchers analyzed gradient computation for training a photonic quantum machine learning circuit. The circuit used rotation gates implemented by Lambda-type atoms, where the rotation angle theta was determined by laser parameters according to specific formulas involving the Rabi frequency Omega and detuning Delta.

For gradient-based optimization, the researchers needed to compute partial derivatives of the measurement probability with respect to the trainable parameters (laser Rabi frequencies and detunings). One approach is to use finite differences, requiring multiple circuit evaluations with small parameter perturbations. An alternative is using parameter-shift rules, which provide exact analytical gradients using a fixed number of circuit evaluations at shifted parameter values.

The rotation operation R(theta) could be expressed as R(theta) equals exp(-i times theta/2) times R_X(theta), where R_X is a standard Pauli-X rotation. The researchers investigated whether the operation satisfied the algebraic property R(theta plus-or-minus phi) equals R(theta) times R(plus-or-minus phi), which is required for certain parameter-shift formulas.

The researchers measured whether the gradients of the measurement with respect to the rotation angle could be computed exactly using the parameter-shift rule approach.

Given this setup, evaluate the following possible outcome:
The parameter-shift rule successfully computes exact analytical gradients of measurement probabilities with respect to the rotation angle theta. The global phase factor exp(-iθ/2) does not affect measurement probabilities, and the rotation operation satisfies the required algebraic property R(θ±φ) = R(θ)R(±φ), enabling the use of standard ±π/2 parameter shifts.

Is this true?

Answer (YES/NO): YES